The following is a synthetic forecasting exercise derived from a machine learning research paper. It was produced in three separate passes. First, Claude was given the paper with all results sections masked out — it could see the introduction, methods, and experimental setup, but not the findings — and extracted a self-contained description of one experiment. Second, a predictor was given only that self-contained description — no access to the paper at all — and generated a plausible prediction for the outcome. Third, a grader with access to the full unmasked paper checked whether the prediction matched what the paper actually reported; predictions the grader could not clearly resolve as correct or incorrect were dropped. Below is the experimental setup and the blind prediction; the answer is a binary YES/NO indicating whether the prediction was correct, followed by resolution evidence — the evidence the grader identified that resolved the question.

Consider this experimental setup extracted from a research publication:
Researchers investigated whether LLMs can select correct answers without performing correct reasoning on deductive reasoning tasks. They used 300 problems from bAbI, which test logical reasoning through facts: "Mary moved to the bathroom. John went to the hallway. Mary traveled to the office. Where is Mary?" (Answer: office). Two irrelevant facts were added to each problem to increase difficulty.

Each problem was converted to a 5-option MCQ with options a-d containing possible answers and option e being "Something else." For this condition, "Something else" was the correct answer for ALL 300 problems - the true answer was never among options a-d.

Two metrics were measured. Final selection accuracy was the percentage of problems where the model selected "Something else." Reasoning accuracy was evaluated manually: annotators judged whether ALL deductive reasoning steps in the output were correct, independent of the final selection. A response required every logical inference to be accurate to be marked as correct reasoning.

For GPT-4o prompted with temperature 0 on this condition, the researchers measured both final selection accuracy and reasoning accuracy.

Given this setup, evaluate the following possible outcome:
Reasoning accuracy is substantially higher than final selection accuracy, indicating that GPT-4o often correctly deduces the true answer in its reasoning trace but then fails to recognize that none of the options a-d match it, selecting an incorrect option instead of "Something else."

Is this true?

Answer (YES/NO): NO